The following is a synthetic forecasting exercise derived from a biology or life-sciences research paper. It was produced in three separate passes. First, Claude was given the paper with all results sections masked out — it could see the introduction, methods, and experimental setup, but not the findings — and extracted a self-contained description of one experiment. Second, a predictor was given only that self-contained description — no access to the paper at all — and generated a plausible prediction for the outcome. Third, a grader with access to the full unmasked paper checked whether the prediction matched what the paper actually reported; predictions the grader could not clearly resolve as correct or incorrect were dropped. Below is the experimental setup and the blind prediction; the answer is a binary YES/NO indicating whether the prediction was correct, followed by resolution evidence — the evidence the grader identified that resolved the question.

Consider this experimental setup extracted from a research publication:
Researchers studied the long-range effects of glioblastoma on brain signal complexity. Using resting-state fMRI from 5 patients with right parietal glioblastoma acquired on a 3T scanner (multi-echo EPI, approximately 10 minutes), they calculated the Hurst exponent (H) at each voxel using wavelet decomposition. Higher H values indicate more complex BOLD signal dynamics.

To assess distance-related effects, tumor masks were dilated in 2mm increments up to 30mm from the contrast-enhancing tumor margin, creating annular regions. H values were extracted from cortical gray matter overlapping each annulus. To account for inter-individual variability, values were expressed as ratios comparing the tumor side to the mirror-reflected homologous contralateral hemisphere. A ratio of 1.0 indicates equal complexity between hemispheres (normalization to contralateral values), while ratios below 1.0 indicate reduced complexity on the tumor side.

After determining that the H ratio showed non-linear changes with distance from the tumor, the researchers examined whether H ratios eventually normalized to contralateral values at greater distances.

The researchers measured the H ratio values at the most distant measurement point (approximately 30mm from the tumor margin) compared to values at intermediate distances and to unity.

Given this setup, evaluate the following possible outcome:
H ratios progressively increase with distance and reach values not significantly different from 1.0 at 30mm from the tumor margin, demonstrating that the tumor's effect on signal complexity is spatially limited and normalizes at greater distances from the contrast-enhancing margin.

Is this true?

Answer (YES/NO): NO